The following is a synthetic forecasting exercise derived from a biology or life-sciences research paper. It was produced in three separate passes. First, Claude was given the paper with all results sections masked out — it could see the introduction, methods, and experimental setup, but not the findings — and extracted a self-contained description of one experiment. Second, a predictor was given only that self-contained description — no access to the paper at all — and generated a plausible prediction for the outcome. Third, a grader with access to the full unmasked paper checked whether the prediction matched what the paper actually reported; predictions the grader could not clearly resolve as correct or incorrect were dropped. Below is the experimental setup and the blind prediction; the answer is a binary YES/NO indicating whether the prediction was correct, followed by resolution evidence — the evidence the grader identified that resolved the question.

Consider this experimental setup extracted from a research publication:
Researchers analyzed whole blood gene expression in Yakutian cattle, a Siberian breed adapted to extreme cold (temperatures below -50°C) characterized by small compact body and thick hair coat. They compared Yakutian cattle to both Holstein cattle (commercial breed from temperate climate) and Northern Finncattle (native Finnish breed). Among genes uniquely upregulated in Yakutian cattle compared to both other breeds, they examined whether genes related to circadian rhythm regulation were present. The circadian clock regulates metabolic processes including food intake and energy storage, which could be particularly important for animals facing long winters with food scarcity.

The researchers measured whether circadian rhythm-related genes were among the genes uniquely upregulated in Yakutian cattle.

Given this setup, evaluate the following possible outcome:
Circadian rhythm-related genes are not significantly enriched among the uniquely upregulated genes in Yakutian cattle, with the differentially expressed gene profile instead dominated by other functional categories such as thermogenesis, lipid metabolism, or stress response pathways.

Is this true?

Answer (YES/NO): NO